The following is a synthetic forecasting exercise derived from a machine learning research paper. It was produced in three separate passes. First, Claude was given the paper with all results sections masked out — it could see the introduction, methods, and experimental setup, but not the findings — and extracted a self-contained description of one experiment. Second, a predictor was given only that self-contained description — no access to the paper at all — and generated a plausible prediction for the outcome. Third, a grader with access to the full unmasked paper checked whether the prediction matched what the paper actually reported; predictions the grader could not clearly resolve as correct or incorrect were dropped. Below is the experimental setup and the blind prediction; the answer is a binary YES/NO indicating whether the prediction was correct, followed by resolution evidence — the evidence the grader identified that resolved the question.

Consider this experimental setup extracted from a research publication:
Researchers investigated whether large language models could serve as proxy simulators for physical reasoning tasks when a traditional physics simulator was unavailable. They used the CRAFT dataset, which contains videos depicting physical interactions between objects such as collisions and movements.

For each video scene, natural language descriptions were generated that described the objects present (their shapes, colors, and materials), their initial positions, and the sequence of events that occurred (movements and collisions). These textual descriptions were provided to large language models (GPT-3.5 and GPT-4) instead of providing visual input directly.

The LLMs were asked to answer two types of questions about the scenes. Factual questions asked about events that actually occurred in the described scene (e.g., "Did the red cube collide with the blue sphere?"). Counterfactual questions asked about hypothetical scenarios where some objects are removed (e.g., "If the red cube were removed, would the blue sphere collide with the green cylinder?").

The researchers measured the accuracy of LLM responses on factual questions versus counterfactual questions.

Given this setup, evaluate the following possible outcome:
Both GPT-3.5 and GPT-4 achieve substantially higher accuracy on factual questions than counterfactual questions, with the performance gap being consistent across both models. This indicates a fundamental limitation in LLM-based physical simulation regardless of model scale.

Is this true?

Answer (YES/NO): NO